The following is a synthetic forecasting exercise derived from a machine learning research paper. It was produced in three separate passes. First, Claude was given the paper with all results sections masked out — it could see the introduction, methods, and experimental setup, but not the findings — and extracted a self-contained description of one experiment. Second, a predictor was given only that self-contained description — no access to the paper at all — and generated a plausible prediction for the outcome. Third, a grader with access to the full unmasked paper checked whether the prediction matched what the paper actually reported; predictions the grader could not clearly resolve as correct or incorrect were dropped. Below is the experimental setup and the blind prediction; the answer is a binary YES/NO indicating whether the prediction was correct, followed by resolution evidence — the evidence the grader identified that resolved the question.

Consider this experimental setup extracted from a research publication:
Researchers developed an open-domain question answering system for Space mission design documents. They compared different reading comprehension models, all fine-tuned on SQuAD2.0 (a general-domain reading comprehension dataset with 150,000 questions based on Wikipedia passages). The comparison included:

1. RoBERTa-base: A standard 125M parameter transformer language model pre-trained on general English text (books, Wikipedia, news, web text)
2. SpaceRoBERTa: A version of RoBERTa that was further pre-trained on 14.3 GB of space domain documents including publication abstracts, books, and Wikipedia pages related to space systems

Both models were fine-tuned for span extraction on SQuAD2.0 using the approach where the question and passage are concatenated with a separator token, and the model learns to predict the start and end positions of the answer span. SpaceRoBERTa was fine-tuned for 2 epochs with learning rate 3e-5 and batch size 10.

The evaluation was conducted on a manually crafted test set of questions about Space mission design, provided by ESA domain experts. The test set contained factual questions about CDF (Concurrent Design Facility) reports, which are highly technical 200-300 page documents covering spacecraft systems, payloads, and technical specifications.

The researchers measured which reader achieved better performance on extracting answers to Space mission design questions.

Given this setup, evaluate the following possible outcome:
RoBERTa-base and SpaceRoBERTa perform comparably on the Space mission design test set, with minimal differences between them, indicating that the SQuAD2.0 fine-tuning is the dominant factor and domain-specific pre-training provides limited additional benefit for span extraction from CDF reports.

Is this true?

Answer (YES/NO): NO